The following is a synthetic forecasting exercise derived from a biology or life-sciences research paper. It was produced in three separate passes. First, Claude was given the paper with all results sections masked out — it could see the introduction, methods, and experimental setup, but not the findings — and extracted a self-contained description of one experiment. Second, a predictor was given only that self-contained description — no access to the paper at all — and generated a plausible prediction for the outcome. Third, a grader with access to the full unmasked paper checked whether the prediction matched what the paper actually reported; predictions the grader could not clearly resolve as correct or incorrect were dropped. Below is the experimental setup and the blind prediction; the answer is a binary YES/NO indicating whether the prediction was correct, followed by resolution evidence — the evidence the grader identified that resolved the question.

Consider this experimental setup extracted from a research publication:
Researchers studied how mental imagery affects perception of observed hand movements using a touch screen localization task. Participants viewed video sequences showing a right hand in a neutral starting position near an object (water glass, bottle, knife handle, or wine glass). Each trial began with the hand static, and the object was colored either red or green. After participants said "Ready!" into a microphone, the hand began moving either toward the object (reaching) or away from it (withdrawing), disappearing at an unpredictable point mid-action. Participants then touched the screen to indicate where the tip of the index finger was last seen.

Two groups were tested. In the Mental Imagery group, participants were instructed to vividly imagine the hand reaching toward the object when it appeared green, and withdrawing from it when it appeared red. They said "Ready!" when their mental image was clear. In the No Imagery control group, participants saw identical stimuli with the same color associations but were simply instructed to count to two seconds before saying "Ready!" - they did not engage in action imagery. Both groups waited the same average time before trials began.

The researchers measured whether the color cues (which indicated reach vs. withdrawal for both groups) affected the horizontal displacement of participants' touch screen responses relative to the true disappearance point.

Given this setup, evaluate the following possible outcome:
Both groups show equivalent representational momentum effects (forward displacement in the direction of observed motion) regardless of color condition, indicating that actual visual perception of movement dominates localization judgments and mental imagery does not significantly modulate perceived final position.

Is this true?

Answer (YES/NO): NO